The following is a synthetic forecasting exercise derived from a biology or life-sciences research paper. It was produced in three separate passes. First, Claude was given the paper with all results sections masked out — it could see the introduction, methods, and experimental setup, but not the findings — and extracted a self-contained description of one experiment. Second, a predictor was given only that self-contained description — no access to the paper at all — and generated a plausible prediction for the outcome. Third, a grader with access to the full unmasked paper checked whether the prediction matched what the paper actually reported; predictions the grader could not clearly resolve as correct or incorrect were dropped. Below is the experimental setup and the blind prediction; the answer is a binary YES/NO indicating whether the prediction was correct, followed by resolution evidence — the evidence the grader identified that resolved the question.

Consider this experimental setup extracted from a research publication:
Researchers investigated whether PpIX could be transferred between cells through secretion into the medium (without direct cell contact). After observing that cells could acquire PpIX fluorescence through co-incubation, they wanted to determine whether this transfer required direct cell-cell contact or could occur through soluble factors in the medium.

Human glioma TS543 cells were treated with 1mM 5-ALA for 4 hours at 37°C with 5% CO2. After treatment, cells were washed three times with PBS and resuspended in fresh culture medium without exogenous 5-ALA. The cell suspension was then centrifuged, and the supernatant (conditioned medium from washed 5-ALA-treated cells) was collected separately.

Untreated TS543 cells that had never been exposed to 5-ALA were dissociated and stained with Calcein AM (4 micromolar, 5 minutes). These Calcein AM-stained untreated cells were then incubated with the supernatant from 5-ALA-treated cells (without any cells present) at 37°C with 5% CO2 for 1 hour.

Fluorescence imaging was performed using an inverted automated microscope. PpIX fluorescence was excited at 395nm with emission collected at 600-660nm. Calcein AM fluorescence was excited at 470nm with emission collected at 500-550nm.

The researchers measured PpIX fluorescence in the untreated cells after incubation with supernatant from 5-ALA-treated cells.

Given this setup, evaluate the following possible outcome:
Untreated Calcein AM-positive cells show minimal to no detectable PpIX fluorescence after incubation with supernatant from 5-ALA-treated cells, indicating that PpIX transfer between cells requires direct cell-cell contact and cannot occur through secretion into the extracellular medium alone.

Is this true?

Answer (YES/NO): YES